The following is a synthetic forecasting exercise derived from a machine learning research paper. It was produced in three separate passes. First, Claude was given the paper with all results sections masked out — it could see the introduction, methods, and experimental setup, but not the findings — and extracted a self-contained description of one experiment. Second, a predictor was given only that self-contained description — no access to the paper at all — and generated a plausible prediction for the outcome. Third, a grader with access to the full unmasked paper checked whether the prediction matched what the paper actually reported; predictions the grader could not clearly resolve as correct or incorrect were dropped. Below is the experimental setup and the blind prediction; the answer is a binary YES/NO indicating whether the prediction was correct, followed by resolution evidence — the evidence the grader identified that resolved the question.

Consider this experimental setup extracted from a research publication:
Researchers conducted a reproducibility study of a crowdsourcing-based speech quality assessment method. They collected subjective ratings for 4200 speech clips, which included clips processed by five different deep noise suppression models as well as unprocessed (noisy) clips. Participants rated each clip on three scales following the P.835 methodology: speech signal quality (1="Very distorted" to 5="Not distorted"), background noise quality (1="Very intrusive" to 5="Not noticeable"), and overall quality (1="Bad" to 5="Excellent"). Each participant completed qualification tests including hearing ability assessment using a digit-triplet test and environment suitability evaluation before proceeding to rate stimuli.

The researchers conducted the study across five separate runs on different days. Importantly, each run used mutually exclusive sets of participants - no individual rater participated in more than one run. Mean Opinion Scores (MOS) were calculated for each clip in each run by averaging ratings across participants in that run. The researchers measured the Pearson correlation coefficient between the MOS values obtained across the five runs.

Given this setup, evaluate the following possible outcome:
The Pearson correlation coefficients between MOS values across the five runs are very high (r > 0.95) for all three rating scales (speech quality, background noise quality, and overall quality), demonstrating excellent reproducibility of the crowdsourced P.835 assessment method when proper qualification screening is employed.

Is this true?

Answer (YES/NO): YES